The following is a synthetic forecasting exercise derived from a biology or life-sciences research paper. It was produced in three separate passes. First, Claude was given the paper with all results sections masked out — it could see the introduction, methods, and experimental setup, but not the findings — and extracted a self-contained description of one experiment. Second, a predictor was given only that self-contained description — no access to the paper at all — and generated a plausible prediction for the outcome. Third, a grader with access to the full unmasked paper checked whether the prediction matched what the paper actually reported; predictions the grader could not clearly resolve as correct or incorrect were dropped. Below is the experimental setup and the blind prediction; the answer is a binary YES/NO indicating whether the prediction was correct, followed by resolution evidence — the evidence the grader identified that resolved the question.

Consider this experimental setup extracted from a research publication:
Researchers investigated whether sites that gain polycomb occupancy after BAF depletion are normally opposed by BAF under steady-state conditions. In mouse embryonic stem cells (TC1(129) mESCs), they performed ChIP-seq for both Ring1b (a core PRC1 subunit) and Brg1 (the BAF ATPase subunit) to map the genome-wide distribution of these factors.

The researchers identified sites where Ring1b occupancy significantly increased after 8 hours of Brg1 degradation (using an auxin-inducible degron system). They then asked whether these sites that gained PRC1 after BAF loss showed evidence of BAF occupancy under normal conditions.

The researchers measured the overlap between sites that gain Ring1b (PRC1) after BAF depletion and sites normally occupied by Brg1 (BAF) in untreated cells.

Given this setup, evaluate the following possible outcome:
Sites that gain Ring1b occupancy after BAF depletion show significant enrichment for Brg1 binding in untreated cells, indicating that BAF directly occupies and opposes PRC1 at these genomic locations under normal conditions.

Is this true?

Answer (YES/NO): YES